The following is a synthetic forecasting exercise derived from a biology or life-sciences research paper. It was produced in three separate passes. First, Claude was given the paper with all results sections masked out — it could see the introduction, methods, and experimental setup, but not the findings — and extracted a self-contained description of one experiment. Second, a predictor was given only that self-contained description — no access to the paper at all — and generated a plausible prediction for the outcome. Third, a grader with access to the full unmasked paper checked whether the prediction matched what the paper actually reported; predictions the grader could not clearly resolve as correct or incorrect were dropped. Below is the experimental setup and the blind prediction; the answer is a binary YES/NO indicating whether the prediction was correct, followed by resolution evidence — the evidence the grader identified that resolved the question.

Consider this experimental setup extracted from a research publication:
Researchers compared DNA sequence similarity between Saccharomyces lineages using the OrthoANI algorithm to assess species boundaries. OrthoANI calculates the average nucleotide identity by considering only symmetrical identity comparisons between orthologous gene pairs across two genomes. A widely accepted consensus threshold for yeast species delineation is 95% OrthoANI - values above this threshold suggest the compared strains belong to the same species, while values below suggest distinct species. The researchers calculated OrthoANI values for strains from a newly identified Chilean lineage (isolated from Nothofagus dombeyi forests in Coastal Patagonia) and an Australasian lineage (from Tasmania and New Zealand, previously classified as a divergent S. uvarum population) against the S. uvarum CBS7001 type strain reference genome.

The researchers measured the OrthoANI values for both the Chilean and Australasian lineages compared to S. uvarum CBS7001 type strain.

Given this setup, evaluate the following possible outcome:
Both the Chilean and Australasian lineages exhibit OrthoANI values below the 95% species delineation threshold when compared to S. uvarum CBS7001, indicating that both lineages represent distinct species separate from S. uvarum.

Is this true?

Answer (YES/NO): YES